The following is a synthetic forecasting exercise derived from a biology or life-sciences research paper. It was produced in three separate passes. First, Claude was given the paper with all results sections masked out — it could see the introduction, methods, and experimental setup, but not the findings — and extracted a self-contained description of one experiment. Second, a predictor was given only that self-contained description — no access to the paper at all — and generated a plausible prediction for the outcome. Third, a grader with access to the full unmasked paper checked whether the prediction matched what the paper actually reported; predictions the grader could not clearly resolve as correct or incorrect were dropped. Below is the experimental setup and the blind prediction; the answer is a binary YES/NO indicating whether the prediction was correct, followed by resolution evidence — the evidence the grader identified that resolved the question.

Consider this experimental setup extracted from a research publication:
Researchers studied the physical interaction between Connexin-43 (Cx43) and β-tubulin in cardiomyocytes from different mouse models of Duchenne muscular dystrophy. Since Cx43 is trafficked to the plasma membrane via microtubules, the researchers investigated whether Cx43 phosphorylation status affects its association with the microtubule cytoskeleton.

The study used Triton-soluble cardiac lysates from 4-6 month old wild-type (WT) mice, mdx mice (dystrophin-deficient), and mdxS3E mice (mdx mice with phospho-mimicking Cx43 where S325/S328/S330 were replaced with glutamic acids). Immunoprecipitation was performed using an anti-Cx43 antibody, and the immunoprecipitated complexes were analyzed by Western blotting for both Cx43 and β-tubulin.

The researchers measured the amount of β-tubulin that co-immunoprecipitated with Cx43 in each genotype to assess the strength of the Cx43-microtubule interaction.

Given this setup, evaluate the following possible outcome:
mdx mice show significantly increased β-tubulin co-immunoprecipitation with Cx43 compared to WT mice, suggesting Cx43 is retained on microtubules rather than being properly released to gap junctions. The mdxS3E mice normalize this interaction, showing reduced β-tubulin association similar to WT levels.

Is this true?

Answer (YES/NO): NO